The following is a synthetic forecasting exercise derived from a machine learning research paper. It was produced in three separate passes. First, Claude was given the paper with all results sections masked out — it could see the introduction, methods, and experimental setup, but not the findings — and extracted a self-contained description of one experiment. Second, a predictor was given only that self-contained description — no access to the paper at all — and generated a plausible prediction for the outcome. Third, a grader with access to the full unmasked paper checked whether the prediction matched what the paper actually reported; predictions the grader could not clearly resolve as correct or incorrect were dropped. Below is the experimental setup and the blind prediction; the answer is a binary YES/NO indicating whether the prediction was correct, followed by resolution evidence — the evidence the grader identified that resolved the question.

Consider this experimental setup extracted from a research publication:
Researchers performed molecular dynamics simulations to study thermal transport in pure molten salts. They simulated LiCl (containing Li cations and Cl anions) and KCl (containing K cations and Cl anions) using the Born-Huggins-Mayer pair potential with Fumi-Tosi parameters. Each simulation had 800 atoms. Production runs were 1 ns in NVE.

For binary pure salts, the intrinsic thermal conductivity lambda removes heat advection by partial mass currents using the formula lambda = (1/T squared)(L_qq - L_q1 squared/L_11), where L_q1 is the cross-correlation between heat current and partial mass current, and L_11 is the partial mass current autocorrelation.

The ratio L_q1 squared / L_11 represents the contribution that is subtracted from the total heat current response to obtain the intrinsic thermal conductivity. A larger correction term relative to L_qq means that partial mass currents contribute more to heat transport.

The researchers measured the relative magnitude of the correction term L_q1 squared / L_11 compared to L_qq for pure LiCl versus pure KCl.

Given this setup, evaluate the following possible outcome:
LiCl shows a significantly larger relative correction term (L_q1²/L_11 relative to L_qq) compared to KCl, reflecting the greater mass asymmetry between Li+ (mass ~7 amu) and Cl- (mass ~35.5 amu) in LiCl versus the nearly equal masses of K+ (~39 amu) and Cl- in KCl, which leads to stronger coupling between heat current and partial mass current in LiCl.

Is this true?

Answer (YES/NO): YES